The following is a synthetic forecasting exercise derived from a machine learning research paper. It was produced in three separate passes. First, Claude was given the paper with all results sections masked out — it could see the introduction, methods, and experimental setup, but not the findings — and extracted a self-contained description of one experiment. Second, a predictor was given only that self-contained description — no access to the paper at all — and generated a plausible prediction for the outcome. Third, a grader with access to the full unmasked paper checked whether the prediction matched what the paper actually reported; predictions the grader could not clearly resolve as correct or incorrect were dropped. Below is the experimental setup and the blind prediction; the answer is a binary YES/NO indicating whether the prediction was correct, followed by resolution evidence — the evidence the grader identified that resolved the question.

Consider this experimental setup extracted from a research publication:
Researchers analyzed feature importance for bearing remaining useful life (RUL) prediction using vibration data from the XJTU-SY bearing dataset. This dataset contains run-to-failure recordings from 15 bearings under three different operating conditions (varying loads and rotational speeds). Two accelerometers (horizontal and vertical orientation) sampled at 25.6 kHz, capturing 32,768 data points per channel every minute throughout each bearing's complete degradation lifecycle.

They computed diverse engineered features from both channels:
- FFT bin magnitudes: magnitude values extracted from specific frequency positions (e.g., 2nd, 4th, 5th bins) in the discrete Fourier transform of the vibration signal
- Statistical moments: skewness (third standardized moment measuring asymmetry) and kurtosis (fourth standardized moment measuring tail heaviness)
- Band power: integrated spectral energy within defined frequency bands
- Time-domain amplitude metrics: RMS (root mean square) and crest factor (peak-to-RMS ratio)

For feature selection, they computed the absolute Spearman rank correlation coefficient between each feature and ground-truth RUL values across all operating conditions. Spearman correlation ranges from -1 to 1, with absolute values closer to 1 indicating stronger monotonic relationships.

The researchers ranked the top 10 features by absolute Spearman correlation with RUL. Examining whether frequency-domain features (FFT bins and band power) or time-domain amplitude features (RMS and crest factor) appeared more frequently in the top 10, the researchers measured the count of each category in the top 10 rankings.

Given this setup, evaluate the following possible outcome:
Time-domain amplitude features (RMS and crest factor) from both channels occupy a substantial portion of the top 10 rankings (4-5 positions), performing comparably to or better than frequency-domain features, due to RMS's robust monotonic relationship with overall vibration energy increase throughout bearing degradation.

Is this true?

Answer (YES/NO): NO